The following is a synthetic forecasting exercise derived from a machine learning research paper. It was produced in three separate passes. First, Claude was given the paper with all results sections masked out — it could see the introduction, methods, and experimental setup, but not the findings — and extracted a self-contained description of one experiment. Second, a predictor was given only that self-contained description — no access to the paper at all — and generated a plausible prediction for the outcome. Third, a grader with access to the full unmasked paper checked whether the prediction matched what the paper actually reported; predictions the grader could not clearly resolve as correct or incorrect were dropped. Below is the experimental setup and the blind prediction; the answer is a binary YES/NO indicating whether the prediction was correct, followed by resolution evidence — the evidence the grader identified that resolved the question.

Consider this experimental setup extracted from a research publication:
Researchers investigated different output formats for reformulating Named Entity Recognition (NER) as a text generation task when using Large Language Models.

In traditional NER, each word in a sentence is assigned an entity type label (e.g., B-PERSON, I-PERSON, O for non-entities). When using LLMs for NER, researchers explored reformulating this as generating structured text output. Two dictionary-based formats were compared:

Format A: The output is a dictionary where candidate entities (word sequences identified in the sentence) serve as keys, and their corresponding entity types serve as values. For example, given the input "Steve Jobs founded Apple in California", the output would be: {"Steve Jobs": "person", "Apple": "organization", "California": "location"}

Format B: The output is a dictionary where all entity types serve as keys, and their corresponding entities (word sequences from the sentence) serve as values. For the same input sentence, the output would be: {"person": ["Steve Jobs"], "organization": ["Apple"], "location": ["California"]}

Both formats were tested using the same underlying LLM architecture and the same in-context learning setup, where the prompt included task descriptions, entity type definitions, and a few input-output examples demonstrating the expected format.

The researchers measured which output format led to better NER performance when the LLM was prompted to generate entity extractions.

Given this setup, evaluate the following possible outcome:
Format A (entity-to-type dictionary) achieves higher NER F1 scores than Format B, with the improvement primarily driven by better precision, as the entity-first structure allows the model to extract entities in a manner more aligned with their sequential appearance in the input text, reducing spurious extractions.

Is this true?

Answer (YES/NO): NO